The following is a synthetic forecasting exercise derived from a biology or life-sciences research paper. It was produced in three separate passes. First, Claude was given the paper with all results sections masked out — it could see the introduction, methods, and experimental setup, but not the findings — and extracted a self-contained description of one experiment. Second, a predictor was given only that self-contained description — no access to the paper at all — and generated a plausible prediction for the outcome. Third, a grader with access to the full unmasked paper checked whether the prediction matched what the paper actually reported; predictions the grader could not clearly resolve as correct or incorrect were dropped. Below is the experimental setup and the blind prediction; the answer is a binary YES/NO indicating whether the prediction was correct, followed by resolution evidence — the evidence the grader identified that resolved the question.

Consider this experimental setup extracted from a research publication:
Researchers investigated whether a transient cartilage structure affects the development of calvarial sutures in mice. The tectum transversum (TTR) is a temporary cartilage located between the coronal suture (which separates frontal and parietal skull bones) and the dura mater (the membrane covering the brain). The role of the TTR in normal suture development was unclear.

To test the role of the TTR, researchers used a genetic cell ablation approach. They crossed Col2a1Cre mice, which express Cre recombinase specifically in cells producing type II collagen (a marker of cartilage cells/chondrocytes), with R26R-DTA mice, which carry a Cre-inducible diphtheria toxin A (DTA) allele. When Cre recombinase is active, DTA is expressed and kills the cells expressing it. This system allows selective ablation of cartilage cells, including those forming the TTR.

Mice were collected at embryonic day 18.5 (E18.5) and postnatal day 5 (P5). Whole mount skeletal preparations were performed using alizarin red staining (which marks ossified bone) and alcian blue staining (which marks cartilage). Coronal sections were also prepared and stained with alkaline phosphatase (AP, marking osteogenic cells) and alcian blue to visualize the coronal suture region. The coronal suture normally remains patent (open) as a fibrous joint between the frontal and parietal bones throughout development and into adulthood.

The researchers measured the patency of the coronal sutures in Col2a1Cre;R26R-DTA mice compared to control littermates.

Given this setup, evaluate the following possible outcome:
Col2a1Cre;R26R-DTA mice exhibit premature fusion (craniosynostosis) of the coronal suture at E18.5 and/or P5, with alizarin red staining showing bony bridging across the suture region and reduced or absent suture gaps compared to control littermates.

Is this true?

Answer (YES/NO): YES